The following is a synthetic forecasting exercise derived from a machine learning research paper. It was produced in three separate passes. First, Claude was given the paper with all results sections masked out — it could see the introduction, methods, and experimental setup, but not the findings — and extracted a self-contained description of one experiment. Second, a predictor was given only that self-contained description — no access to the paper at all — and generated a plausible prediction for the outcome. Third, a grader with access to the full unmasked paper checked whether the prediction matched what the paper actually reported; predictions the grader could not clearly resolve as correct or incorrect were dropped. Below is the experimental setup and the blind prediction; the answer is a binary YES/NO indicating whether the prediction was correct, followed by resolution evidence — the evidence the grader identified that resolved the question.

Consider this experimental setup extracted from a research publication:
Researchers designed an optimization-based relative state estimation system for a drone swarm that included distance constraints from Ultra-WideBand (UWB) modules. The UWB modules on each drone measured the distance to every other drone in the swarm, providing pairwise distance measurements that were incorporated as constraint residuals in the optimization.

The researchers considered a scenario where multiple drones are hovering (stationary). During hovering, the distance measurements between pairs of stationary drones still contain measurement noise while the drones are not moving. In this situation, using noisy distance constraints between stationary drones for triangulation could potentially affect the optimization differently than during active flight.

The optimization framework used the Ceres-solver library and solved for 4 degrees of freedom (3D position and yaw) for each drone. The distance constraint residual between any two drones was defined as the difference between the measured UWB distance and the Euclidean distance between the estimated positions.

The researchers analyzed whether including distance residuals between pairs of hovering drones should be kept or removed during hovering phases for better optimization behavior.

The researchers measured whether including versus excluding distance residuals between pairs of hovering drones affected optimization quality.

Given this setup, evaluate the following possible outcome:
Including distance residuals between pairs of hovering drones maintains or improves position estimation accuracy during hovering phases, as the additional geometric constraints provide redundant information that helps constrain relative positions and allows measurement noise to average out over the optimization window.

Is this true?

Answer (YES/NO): NO